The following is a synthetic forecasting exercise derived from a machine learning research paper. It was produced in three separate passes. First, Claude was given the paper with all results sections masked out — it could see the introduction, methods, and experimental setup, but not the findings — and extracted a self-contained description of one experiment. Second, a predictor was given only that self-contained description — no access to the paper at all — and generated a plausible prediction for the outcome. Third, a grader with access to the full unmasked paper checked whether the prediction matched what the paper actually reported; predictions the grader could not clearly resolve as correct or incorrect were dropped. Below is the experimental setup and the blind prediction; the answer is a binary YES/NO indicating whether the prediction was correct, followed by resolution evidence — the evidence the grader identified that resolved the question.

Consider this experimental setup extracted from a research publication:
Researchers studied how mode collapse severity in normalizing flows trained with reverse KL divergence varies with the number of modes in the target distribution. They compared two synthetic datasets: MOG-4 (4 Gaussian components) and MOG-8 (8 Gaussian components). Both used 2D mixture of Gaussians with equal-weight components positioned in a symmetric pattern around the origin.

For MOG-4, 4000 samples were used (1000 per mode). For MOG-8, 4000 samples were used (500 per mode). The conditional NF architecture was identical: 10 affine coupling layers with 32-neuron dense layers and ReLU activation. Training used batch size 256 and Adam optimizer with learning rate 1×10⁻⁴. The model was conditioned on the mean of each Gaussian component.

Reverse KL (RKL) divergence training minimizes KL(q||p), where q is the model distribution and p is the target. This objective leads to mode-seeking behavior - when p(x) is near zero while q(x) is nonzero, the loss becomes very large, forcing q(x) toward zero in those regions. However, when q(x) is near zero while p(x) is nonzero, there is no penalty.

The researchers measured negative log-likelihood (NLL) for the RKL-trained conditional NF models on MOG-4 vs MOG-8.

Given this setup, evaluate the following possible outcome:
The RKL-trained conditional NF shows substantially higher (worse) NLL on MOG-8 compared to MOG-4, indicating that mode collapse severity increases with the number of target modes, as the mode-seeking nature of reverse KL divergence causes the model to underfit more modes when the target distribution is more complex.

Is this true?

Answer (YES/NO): NO